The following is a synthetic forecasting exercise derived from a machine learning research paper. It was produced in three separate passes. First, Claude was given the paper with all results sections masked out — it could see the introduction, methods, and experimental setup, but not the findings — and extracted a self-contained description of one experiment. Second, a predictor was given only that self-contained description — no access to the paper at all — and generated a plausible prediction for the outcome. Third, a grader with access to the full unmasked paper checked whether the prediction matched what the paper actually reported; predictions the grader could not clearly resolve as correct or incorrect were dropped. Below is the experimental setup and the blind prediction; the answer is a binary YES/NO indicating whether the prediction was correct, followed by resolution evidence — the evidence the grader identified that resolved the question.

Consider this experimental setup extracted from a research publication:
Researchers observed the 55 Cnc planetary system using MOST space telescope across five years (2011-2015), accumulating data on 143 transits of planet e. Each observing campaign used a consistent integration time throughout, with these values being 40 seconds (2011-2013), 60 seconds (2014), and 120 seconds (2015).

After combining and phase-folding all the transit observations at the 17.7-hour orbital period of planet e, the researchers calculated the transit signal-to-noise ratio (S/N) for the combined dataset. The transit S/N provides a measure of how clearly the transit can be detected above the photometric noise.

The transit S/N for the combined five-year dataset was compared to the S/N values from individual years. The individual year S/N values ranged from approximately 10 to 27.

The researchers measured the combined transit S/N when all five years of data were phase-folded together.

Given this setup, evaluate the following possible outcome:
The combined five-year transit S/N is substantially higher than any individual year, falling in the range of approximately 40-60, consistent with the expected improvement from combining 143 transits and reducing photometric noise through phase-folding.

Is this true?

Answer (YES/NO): YES